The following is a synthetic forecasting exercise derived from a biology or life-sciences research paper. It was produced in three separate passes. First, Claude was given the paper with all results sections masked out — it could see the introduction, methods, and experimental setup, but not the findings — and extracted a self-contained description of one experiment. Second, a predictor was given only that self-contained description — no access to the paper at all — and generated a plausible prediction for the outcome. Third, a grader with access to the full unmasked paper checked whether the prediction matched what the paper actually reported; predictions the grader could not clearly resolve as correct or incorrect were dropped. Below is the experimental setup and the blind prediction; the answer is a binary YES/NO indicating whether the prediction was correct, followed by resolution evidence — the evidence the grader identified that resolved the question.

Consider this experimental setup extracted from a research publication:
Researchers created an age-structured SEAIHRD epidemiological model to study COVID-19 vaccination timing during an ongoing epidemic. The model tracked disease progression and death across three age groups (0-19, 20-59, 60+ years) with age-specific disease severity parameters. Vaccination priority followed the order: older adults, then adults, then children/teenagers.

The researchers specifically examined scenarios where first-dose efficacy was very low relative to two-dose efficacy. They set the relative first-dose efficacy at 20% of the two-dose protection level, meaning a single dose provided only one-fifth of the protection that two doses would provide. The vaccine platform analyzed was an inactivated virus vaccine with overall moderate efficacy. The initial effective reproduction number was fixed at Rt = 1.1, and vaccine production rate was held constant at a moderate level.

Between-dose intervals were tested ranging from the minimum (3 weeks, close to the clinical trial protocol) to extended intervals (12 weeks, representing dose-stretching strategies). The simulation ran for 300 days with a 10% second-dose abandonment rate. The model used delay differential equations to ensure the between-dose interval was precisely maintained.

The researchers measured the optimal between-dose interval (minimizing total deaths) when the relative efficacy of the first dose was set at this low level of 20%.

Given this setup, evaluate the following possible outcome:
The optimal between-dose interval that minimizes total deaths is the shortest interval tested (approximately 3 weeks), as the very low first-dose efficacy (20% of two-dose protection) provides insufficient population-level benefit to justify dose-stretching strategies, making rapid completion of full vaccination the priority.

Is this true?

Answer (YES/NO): YES